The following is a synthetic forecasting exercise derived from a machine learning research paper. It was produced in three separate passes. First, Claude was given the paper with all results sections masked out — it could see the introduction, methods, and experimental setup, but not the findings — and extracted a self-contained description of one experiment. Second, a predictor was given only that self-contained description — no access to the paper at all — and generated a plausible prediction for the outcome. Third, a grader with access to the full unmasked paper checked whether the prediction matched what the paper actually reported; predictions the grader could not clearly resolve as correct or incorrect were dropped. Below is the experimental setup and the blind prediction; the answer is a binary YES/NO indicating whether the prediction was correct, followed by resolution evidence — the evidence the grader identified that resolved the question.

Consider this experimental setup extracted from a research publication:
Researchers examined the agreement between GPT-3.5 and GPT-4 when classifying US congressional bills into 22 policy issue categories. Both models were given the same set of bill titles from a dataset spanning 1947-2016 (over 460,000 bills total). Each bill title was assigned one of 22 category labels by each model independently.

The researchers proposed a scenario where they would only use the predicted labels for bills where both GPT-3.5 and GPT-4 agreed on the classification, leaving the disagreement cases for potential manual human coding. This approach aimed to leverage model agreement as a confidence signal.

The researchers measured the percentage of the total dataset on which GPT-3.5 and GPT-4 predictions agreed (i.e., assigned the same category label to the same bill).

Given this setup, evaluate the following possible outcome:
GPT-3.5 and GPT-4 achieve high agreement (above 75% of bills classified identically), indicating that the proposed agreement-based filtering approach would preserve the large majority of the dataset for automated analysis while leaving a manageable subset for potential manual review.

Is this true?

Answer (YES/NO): NO